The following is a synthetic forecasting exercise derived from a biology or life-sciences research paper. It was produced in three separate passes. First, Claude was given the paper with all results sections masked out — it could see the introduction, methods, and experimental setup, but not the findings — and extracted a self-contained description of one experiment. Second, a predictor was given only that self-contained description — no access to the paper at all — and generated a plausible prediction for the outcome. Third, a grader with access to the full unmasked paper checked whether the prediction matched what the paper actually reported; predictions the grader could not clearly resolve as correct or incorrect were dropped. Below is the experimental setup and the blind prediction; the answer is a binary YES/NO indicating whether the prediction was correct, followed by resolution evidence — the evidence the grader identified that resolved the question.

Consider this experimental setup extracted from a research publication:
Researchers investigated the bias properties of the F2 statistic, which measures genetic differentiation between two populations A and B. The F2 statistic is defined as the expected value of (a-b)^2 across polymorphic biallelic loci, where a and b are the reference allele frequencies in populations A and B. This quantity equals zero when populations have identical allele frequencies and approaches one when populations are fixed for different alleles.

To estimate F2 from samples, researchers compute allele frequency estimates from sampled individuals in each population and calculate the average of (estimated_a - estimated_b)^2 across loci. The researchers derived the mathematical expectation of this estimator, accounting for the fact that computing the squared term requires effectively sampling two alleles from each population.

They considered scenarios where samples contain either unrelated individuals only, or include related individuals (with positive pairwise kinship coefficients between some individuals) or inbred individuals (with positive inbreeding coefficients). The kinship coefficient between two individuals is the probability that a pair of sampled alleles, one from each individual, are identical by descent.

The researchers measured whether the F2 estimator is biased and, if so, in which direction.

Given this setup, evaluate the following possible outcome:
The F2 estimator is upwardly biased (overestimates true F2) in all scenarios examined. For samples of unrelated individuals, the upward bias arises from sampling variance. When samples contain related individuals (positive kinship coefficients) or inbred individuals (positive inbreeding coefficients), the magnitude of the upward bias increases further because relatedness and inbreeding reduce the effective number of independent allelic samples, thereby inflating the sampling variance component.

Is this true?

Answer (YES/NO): YES